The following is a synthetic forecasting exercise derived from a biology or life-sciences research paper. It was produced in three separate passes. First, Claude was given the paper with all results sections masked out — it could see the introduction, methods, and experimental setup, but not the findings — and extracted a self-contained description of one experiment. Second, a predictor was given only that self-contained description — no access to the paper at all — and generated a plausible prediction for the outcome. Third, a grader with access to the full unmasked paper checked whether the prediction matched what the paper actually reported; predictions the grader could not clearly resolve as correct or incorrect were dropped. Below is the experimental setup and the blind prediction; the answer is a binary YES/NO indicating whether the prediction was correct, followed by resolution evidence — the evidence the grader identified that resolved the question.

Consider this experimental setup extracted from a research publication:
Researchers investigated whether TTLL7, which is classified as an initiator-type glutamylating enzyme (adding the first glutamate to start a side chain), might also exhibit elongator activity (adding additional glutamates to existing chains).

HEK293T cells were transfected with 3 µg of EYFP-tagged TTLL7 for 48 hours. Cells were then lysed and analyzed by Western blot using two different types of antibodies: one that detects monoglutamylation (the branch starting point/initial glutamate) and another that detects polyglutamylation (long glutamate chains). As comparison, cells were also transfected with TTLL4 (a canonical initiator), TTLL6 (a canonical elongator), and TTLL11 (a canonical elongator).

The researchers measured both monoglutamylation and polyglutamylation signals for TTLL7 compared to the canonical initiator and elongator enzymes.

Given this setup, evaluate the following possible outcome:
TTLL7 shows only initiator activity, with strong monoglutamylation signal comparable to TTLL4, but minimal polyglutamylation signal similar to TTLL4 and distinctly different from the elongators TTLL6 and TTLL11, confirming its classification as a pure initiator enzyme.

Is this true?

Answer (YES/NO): NO